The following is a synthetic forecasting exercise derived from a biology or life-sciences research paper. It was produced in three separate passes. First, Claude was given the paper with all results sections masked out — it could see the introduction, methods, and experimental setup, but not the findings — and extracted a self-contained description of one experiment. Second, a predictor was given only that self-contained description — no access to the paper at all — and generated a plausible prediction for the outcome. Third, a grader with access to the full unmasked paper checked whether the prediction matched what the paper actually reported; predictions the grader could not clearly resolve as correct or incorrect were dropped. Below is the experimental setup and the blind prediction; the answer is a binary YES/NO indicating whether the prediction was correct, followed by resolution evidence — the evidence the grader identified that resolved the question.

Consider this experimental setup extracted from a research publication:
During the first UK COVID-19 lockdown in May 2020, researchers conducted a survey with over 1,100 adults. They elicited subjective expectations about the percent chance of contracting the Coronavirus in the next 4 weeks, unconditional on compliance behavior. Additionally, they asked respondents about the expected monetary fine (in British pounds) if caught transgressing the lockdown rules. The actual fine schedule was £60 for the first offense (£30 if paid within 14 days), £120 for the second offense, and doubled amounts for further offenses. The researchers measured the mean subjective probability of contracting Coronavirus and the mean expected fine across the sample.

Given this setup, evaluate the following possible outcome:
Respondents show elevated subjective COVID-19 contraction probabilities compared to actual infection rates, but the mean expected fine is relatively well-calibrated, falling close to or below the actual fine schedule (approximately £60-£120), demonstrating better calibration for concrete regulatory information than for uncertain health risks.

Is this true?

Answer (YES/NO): NO